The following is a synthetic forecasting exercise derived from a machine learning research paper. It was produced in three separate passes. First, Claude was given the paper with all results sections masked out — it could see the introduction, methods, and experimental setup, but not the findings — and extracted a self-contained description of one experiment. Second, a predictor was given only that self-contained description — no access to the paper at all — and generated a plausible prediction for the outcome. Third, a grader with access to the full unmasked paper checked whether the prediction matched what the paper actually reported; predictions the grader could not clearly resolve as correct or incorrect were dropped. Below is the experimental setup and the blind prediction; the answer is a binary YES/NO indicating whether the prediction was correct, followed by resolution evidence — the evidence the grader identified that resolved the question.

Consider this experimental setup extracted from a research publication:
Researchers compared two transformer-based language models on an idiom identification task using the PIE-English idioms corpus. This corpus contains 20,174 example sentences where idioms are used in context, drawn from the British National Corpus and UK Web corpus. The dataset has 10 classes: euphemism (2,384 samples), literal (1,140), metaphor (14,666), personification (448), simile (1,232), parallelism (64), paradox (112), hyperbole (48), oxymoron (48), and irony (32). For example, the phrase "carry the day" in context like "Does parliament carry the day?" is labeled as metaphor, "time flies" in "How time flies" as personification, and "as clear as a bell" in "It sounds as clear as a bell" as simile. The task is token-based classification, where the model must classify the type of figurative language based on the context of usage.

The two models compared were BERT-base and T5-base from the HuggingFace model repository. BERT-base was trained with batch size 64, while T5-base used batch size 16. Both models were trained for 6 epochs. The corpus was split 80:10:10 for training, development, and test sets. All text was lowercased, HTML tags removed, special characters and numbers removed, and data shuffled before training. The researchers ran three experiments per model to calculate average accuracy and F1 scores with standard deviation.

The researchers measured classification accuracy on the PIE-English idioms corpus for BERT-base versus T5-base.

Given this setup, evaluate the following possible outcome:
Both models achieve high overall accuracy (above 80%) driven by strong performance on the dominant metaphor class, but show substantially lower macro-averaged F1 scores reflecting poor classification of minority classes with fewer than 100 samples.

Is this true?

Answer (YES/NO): NO